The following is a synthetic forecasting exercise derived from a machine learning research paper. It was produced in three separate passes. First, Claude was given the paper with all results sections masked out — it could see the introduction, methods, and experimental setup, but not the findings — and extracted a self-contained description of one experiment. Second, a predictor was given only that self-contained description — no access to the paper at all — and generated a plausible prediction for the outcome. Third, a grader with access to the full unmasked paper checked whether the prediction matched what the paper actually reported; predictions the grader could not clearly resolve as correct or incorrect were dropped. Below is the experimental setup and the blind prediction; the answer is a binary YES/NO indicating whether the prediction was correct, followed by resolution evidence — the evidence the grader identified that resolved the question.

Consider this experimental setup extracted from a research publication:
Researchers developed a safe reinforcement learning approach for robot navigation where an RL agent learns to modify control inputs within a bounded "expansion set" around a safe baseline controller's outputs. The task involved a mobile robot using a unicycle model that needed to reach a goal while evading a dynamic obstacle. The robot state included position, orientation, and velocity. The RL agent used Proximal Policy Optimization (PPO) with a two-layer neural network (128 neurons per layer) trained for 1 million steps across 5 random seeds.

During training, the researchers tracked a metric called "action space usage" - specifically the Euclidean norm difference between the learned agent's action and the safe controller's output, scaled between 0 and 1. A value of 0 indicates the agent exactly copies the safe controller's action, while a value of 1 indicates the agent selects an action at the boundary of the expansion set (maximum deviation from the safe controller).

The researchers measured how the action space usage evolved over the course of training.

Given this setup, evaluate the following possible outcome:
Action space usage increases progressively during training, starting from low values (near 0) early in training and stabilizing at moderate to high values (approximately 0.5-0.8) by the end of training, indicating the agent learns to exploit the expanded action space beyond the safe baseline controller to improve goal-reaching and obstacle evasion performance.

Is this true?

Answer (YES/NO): NO